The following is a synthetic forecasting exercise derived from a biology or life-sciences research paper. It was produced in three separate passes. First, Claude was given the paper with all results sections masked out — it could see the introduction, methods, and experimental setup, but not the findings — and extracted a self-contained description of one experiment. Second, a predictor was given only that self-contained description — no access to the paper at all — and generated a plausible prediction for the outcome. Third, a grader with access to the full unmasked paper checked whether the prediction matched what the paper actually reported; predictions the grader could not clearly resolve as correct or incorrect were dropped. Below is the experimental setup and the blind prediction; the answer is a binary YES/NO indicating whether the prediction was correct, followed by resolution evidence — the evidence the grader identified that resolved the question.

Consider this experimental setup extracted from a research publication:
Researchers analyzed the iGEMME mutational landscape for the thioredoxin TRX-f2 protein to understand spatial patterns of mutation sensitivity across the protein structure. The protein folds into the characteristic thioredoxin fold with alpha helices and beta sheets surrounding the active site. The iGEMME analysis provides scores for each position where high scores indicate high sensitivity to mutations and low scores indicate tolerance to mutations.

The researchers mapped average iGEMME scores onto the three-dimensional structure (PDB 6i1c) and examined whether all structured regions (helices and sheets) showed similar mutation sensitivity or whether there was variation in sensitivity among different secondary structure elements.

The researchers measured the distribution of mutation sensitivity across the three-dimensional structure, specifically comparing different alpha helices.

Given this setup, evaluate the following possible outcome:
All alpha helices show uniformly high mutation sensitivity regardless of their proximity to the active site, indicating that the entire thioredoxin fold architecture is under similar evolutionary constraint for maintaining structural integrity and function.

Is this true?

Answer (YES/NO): NO